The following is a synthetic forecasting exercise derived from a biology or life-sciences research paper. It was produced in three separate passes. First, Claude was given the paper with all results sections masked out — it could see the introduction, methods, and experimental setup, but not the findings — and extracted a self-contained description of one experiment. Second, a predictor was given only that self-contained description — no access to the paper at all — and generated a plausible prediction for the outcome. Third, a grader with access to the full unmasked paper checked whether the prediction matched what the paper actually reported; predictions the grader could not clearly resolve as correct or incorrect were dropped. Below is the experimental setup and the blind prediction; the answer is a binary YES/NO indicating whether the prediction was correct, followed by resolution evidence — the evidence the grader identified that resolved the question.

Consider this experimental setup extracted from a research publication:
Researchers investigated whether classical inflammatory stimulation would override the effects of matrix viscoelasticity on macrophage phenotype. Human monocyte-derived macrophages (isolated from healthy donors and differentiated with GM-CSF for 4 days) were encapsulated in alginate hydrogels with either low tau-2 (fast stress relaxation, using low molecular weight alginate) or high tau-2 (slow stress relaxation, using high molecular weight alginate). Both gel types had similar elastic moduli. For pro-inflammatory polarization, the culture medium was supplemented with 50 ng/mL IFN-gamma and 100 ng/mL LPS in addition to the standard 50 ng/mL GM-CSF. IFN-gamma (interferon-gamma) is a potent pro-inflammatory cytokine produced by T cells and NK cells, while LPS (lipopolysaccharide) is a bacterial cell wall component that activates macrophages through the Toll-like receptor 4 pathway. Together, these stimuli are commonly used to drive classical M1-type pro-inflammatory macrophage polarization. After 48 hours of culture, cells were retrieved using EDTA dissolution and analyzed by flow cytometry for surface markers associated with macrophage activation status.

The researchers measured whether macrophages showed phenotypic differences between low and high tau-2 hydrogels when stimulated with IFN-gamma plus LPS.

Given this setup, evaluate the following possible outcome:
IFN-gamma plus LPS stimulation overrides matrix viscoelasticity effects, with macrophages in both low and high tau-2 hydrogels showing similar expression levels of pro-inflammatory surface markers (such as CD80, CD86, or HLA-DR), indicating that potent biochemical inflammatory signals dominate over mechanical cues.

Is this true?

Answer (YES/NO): NO